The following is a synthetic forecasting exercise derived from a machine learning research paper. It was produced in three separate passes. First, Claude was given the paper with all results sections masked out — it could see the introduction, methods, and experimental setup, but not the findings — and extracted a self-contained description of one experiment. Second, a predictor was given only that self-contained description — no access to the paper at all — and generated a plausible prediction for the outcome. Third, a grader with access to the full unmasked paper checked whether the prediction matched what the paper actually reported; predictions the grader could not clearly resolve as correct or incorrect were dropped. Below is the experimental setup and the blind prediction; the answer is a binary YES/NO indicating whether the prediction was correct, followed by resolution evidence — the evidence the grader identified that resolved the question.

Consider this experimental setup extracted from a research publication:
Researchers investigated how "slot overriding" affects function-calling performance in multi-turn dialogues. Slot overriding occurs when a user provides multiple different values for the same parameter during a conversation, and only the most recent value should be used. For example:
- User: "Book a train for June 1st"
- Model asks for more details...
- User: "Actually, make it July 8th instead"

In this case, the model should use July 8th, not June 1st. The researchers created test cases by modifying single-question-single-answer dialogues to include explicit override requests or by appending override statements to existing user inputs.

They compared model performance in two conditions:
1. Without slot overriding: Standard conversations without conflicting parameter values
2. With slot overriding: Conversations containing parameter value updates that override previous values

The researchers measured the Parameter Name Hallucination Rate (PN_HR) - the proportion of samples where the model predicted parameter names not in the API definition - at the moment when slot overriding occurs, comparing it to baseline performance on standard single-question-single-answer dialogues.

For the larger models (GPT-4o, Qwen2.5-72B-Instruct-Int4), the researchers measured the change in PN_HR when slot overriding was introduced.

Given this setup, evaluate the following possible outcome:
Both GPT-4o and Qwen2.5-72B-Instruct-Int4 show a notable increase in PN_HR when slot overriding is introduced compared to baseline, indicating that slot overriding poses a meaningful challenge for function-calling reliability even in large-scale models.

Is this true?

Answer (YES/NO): NO